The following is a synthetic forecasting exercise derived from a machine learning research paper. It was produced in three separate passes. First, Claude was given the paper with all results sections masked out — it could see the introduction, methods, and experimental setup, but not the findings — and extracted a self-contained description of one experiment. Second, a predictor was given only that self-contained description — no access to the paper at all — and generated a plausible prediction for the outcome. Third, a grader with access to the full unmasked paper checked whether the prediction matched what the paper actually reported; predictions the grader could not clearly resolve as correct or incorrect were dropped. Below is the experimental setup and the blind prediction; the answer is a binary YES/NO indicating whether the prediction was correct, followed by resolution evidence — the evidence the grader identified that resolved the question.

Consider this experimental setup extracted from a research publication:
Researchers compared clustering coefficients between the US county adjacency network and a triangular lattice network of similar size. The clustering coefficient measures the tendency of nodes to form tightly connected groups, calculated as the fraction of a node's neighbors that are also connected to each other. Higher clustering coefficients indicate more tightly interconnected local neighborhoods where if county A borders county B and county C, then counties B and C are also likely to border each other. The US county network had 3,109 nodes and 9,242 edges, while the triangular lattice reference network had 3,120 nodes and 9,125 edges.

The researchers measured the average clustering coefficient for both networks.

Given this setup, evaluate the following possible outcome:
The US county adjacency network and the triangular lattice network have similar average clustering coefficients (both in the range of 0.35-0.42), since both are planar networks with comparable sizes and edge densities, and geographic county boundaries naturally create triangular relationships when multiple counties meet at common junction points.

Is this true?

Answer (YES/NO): NO